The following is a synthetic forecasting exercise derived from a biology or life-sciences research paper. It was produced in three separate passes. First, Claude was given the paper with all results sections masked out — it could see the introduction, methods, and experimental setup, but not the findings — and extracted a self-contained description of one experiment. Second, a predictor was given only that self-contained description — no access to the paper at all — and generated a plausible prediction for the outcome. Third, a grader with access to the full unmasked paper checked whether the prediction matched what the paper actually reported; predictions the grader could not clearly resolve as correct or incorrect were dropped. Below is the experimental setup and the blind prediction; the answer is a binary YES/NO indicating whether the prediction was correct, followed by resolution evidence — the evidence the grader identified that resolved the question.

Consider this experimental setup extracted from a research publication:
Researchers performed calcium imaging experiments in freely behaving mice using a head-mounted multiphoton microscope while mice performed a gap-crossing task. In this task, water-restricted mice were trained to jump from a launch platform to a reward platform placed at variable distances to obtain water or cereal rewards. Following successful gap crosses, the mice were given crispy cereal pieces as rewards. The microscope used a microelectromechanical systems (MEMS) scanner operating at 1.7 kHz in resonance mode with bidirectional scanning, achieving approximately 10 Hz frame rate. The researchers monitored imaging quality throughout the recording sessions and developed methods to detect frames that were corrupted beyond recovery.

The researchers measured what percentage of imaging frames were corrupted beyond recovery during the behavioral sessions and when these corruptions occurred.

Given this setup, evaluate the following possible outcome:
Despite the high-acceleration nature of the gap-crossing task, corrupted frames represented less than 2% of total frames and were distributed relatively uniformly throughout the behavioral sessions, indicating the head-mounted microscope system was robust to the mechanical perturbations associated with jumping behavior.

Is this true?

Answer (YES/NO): NO